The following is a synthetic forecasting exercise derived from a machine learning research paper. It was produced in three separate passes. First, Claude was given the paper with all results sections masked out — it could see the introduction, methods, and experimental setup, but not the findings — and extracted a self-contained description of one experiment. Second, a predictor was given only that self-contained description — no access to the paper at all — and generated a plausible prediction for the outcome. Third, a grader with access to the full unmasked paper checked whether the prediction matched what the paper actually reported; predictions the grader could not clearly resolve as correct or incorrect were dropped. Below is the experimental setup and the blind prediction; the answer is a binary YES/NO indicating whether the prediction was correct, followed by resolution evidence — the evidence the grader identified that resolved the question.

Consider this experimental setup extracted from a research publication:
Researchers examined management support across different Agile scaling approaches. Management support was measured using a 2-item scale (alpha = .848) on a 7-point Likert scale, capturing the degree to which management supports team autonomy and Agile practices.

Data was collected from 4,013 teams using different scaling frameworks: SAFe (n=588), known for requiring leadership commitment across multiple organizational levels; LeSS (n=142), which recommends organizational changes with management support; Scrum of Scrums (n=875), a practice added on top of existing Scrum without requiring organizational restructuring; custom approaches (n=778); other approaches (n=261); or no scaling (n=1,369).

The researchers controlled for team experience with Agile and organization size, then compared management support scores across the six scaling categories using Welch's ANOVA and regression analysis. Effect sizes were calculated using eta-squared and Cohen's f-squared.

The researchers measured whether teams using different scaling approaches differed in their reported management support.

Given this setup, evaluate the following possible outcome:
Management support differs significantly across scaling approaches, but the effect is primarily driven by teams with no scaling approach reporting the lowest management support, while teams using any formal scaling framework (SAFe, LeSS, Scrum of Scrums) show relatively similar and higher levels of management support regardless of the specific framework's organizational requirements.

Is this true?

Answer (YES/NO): NO